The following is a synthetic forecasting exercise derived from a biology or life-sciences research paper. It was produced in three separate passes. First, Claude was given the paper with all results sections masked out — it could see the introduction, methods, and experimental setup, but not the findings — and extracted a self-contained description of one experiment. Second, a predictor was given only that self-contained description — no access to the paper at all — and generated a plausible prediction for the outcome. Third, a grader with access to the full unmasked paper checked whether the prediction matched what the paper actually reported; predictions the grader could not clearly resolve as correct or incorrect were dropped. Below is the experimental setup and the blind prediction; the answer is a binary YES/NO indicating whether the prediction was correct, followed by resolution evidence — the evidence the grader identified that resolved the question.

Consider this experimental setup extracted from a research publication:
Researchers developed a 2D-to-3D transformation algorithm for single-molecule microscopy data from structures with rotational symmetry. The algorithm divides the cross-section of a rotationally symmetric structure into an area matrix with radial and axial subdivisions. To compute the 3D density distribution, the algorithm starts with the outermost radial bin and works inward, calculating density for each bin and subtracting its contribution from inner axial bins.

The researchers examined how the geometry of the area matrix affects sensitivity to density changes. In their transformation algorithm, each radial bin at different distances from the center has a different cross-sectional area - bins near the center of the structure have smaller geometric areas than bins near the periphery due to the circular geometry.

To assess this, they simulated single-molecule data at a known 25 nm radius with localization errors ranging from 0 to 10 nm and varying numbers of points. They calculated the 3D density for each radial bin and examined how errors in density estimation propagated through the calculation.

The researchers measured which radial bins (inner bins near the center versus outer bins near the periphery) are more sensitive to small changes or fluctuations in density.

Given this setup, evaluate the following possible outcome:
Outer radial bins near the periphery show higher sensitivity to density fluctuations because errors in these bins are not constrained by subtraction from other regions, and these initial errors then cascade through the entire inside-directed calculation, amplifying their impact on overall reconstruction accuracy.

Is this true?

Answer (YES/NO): NO